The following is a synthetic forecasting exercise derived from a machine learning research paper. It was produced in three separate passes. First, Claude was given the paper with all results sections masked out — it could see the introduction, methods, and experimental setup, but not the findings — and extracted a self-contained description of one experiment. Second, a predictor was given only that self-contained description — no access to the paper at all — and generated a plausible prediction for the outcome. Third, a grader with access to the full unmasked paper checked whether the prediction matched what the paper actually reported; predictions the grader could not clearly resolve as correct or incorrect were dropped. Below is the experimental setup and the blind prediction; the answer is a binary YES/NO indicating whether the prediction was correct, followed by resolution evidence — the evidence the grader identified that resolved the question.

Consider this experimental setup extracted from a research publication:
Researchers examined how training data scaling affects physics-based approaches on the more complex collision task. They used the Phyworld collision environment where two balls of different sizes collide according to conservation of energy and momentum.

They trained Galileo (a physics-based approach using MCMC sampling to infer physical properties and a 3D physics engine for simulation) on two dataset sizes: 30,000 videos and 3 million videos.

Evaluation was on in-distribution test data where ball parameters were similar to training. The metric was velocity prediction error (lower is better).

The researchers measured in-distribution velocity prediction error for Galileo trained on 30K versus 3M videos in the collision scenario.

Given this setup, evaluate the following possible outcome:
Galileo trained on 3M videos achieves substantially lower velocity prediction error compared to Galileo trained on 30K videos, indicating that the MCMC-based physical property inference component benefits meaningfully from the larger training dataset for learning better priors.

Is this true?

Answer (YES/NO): YES